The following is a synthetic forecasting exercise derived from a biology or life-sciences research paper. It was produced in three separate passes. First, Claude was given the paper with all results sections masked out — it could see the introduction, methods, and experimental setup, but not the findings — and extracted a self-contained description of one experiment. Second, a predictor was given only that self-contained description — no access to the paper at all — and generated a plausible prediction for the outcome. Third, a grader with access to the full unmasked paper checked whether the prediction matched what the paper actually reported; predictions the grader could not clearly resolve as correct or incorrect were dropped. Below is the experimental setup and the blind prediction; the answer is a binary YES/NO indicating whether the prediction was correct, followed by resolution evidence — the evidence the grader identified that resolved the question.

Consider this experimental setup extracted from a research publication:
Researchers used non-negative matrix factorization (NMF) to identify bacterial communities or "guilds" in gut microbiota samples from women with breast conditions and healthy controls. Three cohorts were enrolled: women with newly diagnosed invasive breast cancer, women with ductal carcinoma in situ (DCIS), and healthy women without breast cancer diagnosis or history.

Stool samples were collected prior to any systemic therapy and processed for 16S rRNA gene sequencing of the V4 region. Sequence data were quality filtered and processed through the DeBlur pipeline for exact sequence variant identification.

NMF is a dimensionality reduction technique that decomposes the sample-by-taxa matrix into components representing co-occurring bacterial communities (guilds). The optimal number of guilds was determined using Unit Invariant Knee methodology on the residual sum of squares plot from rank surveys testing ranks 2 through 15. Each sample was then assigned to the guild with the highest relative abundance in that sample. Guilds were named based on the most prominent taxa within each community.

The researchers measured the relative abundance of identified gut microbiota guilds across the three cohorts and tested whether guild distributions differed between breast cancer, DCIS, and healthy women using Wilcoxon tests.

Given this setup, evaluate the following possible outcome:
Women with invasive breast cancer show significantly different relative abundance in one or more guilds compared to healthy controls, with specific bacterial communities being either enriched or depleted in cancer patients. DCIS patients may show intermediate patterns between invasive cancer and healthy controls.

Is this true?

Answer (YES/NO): YES